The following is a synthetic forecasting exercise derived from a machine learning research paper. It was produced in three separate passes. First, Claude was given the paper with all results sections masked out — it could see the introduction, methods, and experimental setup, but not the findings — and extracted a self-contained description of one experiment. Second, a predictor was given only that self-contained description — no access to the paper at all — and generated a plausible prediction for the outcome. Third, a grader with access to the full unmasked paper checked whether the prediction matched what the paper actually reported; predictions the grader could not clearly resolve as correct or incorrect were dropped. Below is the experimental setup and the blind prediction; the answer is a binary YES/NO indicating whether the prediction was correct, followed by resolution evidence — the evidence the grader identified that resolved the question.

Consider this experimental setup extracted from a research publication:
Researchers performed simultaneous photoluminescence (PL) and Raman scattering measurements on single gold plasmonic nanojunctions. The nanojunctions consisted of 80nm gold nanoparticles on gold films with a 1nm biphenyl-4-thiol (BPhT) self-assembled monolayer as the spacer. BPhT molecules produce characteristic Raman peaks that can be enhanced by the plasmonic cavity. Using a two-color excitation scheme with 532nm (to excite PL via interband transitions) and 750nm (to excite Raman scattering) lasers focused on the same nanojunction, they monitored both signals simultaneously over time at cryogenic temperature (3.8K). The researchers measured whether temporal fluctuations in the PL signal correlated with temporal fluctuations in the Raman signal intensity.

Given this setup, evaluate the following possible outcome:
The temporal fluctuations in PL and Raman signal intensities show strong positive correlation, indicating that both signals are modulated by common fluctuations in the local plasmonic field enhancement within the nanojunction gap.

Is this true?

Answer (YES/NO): NO